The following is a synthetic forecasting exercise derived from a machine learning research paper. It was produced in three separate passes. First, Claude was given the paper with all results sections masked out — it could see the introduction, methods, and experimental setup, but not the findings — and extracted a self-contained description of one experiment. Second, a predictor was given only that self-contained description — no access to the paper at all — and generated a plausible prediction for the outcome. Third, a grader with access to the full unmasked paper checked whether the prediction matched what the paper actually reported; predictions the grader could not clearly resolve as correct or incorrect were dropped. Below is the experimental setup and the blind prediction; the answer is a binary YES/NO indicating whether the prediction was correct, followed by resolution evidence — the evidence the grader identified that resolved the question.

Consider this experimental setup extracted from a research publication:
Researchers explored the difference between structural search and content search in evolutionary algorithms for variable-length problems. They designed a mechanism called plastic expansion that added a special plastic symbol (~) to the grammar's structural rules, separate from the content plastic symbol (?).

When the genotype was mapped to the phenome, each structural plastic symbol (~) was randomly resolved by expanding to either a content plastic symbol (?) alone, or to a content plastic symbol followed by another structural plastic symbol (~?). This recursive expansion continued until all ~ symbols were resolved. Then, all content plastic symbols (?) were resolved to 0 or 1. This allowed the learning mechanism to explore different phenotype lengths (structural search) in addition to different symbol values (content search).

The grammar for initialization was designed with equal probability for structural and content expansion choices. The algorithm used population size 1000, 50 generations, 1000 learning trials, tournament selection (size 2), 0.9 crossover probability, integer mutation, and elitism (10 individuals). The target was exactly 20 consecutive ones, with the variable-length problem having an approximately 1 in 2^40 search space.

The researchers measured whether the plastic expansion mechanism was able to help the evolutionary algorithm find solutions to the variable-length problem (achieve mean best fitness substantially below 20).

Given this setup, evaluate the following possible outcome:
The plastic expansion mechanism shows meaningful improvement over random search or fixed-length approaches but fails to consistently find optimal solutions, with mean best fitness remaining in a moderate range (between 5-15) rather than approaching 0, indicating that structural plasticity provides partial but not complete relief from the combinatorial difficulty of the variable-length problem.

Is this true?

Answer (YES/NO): NO